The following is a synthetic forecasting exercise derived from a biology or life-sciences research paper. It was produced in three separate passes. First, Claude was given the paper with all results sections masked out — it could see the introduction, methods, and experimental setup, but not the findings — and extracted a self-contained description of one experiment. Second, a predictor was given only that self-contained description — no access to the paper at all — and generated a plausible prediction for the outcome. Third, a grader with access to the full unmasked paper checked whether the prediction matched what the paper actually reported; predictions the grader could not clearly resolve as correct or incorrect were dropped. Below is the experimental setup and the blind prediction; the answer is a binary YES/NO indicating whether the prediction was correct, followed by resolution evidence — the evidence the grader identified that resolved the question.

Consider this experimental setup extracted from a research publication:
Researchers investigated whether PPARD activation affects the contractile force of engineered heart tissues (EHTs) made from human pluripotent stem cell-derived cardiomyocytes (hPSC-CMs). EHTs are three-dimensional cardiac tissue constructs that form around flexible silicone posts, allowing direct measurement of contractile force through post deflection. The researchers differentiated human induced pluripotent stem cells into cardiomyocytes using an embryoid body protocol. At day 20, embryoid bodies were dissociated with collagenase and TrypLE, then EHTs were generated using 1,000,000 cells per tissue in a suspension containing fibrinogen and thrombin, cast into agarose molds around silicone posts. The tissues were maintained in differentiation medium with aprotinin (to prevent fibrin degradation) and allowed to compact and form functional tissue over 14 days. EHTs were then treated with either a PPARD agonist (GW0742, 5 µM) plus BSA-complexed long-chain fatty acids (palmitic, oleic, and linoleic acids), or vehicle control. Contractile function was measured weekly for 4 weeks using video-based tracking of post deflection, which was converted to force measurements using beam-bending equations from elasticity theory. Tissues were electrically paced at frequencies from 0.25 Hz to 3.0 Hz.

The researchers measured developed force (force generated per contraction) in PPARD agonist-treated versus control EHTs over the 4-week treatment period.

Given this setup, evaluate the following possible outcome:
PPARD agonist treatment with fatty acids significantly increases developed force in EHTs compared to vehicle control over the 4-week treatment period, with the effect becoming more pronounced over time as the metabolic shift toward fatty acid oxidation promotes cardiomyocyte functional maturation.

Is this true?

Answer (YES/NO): NO